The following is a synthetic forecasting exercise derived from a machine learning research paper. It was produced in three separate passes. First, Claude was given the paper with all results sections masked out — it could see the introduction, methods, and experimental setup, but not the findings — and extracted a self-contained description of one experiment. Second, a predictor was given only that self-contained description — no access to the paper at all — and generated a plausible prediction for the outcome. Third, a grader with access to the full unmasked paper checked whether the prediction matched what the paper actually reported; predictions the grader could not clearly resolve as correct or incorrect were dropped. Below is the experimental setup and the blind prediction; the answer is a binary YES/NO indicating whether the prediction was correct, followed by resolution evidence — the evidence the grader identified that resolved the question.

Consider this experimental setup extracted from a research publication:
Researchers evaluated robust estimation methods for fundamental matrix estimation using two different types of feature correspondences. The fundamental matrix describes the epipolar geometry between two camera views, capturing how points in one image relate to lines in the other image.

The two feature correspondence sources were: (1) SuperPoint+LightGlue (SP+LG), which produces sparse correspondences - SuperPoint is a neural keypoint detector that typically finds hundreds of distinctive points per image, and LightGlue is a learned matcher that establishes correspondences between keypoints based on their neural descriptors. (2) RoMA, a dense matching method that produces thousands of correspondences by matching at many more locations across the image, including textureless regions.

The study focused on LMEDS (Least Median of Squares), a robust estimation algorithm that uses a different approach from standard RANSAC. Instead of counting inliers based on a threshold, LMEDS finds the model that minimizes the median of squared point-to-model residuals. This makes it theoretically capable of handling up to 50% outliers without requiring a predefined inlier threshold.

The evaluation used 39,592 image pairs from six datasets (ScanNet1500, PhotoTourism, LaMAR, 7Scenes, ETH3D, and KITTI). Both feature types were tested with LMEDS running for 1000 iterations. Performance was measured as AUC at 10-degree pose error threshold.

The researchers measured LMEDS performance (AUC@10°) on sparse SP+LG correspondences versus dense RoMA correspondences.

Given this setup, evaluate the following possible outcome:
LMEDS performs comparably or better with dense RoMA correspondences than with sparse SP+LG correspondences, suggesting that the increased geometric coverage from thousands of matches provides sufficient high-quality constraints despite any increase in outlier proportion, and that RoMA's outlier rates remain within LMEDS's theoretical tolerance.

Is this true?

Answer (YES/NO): YES